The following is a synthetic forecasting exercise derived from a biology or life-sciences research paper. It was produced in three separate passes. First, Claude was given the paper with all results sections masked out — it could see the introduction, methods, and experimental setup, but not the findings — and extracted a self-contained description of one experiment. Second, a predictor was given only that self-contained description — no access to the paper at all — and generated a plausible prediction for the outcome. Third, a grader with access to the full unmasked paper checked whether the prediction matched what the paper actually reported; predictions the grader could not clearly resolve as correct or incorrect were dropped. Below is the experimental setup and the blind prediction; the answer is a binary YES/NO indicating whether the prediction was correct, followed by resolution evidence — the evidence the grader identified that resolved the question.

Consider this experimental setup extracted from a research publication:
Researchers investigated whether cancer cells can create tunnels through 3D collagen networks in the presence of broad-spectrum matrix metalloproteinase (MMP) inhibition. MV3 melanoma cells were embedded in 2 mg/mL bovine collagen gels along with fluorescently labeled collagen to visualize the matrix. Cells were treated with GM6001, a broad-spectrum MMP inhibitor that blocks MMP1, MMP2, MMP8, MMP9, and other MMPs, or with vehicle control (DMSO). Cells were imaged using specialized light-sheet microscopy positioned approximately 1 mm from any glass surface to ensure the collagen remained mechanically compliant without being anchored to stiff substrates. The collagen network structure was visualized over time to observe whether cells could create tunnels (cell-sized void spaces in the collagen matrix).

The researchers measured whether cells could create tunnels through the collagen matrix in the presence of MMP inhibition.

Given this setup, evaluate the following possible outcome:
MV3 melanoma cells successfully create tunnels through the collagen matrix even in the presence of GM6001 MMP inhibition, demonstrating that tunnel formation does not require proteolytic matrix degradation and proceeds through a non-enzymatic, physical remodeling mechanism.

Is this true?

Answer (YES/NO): YES